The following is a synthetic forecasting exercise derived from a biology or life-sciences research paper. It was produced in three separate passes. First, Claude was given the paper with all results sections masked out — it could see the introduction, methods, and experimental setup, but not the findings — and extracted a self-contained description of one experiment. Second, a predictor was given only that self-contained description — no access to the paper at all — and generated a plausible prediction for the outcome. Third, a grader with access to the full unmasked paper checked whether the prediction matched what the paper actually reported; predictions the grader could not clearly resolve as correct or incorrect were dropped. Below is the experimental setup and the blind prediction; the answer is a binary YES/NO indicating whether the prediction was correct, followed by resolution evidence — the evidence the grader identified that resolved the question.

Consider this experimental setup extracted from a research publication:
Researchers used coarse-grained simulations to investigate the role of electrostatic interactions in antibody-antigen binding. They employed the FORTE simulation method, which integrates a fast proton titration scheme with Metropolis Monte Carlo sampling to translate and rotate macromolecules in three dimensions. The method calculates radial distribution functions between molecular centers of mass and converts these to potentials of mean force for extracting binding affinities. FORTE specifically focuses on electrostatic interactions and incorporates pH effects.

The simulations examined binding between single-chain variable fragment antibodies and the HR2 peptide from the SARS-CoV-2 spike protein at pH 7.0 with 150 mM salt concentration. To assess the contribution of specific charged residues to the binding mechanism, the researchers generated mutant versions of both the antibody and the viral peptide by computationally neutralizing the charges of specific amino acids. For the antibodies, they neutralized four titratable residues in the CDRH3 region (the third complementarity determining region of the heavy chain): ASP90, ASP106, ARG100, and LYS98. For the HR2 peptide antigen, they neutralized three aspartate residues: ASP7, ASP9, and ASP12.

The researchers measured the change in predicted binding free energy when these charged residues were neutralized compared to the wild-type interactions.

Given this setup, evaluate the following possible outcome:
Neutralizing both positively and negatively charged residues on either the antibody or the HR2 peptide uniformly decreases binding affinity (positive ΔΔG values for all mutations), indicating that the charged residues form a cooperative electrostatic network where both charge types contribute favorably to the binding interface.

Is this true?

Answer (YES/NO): YES